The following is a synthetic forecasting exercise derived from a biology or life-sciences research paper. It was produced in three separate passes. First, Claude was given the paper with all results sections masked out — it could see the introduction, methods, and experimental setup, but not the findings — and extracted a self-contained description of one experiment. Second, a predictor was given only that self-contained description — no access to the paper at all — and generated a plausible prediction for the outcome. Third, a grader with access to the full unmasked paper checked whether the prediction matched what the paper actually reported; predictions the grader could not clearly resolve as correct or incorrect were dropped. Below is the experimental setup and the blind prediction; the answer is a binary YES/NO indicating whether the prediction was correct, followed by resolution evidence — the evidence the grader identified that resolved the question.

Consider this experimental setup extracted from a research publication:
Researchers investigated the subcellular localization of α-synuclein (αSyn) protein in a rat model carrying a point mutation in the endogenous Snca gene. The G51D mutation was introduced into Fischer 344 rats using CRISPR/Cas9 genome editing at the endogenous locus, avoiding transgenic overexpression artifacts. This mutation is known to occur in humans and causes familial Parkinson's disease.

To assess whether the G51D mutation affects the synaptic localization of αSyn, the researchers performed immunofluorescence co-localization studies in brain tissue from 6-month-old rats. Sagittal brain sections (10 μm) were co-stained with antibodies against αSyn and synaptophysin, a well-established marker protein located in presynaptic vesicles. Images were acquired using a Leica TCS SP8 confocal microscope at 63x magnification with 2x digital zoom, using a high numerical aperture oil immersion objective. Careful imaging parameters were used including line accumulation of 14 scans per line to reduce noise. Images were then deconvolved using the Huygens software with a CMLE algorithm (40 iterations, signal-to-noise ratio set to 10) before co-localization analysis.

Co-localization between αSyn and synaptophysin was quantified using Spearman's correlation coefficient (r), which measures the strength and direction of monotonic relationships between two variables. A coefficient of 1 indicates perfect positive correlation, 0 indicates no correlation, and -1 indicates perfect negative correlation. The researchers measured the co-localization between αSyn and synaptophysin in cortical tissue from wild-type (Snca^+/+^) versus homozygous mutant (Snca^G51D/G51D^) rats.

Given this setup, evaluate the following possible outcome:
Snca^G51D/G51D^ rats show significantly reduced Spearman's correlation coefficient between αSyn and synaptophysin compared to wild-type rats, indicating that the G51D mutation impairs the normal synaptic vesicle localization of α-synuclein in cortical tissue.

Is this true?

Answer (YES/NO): YES